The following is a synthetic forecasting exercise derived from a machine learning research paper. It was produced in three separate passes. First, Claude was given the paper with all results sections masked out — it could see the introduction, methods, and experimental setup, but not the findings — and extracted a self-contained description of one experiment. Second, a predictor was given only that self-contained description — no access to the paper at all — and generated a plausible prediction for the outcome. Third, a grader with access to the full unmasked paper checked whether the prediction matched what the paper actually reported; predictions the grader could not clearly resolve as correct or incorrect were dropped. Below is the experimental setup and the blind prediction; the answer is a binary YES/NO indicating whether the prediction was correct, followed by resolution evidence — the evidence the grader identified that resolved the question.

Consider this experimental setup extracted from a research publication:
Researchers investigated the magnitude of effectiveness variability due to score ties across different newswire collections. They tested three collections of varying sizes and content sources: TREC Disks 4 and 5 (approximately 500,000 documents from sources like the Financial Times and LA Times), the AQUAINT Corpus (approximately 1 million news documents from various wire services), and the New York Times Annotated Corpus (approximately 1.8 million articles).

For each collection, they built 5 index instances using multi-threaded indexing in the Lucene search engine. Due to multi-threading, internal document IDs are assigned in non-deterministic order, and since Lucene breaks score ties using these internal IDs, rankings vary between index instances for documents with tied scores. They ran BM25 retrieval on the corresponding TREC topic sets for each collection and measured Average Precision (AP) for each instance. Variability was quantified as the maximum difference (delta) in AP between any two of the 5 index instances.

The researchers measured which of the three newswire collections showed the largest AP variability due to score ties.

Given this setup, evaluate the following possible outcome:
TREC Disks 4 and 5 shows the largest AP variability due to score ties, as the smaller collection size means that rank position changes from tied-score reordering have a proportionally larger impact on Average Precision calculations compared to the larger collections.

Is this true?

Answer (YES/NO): NO